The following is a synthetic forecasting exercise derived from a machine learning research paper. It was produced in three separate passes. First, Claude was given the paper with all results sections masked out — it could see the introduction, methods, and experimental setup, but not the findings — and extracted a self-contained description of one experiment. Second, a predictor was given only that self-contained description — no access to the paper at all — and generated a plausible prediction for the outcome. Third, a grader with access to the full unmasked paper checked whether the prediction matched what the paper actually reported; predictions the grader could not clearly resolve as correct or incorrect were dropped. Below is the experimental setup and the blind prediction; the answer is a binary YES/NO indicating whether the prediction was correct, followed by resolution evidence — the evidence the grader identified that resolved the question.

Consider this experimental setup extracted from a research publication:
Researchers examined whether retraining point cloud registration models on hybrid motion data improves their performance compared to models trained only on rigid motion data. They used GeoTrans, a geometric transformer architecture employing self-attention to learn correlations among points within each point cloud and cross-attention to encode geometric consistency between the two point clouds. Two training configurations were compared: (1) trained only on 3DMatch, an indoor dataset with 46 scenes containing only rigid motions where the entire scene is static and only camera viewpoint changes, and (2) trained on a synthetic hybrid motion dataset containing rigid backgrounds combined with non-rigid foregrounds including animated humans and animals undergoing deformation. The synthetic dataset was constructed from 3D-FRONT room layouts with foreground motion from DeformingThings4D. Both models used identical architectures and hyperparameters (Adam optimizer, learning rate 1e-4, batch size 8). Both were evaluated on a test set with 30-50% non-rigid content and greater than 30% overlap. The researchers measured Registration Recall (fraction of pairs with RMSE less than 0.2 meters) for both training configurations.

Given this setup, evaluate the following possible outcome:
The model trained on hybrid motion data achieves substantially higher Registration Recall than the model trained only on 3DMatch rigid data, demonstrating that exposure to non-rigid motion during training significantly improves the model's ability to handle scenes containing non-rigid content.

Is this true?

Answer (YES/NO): YES